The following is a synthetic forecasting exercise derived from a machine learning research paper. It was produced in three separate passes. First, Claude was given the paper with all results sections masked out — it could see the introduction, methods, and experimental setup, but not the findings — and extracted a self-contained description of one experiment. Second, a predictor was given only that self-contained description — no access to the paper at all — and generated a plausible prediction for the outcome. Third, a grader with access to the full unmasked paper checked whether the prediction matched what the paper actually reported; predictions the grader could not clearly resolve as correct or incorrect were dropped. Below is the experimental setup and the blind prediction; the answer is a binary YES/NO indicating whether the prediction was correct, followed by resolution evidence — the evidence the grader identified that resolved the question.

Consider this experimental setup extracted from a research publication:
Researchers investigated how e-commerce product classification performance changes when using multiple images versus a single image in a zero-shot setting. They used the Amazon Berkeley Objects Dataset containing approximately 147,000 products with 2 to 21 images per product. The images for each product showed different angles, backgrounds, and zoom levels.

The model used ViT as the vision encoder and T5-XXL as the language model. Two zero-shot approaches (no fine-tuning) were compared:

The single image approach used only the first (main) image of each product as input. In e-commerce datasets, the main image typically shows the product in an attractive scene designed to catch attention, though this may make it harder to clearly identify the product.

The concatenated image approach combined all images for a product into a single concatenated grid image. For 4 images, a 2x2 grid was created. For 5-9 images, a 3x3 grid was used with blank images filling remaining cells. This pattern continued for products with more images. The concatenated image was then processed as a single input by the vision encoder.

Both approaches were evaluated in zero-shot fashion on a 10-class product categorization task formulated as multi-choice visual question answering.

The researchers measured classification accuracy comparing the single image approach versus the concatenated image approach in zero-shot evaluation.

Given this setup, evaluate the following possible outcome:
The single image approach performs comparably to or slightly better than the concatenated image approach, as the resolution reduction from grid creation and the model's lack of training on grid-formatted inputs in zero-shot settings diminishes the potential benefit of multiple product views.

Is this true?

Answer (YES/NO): NO